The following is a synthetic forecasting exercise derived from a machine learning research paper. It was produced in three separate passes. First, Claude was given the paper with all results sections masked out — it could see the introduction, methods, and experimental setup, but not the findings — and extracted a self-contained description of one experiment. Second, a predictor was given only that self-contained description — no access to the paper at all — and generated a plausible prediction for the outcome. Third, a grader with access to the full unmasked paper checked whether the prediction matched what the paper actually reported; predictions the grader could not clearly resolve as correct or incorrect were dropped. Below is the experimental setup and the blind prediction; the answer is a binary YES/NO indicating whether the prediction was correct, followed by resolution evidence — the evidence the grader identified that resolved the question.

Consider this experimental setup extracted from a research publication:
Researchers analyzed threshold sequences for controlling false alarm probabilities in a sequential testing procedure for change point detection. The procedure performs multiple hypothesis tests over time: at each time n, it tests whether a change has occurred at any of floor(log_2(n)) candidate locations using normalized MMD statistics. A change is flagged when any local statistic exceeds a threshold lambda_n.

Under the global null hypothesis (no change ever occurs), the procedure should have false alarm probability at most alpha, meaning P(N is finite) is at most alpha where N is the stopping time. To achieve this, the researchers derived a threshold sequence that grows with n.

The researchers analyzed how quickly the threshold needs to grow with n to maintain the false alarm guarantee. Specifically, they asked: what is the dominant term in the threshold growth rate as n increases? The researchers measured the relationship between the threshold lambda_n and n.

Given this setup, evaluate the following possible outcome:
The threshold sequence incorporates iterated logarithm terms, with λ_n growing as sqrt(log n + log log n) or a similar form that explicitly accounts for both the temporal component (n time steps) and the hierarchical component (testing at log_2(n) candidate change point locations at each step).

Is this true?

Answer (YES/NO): YES